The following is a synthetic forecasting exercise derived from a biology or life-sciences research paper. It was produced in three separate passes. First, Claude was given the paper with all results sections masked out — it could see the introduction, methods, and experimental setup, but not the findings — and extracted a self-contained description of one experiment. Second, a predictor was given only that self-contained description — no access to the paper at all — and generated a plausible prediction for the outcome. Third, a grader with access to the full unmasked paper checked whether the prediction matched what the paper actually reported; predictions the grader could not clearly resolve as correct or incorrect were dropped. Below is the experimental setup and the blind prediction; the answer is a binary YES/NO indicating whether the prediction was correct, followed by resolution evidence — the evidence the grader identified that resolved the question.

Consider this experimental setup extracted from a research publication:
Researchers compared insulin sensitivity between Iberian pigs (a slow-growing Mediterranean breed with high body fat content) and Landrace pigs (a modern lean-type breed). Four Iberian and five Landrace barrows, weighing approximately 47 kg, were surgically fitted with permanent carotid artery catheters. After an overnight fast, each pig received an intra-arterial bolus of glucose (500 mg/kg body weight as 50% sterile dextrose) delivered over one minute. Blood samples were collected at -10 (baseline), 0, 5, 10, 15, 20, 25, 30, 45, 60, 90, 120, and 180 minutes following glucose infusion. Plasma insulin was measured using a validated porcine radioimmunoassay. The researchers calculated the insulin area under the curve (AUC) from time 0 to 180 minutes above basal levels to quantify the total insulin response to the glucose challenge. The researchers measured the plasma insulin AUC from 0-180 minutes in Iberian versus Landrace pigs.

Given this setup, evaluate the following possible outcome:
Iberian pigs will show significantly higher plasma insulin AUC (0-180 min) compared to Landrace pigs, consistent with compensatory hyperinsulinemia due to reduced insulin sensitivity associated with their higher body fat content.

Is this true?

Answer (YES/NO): YES